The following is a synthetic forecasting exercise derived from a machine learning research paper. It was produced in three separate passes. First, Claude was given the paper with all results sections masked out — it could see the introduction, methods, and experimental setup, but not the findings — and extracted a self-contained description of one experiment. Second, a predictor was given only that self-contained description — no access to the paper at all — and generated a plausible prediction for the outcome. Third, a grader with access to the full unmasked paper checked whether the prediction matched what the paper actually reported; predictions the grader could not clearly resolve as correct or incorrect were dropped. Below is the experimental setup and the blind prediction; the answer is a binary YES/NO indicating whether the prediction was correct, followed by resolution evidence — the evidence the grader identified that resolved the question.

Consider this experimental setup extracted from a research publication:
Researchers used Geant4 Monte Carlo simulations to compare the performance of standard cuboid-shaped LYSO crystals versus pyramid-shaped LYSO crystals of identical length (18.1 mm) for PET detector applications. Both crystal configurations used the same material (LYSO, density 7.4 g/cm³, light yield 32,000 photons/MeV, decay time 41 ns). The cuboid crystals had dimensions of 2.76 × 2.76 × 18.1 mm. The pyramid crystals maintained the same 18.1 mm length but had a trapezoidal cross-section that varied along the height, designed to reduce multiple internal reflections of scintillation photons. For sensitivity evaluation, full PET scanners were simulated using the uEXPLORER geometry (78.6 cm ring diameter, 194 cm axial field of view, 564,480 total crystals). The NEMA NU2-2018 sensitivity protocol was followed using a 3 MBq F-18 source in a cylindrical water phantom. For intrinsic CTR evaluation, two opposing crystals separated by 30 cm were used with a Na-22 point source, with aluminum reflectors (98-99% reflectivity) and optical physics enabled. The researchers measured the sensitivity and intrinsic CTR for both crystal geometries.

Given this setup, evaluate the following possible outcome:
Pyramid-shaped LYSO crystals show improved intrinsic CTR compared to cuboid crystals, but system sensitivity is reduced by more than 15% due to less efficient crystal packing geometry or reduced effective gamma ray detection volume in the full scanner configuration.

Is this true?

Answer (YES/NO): YES